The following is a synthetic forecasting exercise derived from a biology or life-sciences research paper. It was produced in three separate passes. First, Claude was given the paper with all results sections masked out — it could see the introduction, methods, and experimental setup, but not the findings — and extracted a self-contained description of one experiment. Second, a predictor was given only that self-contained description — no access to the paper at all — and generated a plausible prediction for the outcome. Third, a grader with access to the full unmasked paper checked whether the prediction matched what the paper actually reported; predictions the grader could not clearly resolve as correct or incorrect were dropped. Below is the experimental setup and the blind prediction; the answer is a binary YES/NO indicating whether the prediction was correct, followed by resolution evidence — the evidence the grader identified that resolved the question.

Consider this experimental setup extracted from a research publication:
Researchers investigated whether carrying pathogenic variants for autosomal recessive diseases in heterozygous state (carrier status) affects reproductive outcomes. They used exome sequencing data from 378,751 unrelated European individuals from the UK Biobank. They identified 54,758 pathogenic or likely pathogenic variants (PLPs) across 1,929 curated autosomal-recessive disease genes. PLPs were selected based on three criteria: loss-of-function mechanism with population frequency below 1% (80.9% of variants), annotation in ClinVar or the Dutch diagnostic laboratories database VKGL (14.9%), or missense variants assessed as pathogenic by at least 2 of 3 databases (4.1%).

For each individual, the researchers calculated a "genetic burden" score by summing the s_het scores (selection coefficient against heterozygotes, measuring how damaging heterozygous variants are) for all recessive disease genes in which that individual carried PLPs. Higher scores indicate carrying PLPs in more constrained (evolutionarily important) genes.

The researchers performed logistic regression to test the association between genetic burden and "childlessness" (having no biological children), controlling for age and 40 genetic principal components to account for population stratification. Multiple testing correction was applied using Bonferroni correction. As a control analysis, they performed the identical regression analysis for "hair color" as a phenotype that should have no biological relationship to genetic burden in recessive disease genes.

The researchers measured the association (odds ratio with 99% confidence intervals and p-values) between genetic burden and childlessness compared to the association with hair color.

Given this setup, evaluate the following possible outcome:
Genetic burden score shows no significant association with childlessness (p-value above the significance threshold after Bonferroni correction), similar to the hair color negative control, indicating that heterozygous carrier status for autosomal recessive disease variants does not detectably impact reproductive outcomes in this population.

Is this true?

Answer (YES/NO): NO